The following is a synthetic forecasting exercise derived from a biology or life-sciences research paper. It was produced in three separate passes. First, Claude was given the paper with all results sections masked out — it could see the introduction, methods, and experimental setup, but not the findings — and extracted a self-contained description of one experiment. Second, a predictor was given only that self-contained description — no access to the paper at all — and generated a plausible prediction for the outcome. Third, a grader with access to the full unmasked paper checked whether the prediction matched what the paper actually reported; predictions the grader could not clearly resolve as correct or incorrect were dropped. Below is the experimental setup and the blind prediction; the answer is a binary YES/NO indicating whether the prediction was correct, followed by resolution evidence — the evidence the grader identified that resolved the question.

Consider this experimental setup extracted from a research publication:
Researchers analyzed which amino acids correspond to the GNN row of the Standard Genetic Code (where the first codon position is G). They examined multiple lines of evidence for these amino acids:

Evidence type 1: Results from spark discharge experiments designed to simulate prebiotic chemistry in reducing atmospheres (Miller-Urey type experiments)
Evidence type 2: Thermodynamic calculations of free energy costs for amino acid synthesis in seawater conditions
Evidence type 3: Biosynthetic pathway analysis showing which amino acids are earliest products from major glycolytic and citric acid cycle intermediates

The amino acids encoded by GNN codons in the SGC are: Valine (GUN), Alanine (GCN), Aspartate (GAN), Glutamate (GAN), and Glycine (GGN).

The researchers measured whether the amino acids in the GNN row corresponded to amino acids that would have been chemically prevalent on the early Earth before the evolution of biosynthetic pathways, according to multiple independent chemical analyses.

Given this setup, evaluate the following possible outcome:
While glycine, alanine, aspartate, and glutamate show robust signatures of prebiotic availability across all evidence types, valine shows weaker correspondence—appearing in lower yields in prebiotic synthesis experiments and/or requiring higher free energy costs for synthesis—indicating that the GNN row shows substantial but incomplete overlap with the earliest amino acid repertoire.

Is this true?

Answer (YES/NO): NO